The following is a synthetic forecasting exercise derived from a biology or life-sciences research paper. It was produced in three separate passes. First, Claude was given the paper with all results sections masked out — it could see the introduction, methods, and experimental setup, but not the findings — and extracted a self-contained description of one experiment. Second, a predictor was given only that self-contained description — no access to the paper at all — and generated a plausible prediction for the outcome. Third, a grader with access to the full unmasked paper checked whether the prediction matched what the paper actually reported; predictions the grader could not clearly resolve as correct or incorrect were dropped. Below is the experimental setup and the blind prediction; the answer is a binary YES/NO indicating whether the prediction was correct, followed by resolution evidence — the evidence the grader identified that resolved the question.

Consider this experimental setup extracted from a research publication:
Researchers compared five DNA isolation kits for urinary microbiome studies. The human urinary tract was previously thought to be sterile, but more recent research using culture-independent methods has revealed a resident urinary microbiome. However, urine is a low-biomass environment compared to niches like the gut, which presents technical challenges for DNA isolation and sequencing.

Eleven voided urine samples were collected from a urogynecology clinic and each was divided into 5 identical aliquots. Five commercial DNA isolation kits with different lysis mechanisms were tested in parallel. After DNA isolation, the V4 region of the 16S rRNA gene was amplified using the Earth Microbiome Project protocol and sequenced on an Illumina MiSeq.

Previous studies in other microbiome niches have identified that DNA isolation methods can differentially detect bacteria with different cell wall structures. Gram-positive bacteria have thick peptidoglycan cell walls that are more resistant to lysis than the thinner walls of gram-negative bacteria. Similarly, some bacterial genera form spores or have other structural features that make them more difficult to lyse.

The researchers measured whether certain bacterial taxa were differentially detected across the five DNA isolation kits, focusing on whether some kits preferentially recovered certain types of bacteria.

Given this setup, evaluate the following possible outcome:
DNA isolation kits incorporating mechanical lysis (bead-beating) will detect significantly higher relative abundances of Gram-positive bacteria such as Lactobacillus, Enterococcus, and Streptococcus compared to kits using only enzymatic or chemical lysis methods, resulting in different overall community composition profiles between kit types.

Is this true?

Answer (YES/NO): NO